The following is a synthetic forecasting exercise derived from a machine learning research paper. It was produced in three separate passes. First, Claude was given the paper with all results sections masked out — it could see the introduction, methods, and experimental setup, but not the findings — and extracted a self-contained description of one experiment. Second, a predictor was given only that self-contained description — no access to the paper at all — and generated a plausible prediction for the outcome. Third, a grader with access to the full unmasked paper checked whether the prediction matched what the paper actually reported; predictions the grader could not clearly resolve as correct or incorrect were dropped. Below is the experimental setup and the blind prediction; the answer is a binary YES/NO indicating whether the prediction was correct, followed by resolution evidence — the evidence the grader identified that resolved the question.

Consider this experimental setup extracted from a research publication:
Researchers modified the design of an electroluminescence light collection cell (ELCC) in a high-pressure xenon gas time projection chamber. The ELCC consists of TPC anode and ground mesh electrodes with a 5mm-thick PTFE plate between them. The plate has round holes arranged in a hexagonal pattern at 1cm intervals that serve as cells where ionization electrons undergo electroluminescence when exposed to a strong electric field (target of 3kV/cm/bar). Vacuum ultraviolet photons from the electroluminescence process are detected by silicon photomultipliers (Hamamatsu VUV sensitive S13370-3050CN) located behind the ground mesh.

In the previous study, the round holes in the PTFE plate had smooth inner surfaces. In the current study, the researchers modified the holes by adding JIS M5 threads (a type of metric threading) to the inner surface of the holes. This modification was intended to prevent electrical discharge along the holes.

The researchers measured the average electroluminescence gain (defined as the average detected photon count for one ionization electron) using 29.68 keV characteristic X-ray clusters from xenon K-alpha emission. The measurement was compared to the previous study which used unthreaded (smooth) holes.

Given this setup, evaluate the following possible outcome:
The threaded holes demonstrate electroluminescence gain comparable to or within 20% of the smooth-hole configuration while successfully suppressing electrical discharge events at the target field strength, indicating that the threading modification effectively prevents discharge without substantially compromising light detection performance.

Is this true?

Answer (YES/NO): NO